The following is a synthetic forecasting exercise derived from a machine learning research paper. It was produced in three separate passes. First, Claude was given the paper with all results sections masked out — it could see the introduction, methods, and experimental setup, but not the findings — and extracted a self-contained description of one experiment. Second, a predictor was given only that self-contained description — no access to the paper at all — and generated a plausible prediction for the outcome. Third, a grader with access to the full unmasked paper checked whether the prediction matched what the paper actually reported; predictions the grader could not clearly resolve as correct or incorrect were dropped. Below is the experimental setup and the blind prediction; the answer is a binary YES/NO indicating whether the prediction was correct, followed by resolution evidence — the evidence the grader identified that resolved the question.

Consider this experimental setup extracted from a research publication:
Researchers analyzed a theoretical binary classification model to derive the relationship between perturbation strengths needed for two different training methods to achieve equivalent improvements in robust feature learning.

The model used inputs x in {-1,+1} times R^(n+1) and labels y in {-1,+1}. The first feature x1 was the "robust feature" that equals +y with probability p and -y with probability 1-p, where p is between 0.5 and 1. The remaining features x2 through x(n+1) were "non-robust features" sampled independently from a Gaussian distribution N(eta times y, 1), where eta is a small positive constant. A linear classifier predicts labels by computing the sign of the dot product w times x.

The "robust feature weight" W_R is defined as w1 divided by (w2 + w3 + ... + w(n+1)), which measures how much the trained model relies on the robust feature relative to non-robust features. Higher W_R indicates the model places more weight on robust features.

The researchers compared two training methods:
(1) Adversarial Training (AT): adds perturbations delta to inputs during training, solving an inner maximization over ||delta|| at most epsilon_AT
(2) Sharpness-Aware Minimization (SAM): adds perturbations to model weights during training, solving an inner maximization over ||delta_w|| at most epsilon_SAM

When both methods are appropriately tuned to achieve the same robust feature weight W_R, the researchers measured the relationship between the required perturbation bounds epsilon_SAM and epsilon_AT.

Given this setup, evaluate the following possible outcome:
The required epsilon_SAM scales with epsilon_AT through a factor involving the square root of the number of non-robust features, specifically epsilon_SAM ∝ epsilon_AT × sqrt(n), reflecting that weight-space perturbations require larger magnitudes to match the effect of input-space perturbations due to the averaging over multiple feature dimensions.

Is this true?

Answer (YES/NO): NO